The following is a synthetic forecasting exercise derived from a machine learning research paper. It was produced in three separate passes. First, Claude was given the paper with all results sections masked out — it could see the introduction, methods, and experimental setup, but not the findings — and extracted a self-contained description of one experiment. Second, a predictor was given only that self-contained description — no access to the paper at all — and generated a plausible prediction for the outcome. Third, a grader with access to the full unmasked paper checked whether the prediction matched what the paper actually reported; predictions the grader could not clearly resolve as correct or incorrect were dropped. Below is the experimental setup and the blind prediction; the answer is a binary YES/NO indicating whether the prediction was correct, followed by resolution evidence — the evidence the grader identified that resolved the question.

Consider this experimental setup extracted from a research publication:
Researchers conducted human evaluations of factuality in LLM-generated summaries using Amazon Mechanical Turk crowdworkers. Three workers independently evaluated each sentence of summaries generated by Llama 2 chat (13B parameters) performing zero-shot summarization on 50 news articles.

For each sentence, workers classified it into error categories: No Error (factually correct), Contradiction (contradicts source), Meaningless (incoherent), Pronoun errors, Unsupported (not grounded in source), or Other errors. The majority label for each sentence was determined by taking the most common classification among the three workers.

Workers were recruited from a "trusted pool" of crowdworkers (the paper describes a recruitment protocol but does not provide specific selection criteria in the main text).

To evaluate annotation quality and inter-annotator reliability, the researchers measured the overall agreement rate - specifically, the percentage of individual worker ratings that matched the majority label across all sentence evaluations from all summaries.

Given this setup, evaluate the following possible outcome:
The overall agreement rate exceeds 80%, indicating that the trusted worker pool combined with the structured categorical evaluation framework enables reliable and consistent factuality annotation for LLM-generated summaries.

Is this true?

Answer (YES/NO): YES